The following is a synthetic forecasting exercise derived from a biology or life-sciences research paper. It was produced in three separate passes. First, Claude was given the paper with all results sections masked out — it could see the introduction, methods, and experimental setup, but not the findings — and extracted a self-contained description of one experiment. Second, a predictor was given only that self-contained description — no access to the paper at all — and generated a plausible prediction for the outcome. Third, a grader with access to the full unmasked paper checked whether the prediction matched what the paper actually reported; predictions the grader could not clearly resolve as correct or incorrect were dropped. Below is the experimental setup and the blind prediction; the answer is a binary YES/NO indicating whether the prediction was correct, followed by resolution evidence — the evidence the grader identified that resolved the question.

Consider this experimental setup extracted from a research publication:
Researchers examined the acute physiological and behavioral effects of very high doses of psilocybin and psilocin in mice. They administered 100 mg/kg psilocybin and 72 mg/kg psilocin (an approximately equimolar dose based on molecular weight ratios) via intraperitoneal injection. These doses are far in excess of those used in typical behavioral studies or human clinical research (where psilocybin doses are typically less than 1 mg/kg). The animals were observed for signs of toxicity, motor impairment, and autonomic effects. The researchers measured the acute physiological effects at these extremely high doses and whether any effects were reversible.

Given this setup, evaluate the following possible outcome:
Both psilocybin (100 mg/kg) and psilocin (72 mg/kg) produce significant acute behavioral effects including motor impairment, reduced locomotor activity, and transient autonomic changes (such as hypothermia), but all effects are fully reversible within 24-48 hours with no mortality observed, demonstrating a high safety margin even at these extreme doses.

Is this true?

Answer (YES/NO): NO